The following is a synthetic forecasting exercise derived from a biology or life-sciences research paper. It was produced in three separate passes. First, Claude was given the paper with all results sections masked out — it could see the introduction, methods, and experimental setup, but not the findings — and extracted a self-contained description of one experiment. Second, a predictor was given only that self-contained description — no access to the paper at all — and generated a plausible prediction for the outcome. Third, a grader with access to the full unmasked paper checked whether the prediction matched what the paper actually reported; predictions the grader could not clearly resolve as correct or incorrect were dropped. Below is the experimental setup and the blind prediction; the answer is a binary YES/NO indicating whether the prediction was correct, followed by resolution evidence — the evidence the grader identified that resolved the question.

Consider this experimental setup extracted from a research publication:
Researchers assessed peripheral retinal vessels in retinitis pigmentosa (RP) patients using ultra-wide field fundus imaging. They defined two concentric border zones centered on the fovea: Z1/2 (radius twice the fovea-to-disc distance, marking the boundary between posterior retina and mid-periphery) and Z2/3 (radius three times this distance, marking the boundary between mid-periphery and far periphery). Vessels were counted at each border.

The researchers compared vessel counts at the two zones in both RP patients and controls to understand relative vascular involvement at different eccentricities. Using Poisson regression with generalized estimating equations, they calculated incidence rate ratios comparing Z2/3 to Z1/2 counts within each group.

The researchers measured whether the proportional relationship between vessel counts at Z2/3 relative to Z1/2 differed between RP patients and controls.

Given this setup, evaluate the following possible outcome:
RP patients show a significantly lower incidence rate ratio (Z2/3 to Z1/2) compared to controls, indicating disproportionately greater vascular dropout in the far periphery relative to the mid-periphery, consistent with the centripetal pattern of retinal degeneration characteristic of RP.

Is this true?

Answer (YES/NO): YES